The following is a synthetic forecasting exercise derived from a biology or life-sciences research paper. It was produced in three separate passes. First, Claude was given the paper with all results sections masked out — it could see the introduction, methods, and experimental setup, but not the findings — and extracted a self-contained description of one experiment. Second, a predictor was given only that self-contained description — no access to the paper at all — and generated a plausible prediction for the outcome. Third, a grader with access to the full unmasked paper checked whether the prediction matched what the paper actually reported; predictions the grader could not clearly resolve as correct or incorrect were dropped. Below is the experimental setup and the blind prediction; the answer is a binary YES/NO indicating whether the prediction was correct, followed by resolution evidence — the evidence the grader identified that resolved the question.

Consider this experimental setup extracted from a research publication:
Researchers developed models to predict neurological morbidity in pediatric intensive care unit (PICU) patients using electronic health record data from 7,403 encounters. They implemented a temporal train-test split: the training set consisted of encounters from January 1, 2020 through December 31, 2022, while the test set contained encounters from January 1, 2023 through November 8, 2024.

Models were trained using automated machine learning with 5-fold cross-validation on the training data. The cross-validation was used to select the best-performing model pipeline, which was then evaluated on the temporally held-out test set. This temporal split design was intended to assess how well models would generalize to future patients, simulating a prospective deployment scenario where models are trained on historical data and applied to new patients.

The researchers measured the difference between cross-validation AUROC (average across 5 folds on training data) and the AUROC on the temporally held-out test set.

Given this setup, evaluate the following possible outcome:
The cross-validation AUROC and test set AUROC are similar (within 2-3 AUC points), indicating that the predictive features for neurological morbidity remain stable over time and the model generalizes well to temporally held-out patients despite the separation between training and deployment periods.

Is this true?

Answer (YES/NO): YES